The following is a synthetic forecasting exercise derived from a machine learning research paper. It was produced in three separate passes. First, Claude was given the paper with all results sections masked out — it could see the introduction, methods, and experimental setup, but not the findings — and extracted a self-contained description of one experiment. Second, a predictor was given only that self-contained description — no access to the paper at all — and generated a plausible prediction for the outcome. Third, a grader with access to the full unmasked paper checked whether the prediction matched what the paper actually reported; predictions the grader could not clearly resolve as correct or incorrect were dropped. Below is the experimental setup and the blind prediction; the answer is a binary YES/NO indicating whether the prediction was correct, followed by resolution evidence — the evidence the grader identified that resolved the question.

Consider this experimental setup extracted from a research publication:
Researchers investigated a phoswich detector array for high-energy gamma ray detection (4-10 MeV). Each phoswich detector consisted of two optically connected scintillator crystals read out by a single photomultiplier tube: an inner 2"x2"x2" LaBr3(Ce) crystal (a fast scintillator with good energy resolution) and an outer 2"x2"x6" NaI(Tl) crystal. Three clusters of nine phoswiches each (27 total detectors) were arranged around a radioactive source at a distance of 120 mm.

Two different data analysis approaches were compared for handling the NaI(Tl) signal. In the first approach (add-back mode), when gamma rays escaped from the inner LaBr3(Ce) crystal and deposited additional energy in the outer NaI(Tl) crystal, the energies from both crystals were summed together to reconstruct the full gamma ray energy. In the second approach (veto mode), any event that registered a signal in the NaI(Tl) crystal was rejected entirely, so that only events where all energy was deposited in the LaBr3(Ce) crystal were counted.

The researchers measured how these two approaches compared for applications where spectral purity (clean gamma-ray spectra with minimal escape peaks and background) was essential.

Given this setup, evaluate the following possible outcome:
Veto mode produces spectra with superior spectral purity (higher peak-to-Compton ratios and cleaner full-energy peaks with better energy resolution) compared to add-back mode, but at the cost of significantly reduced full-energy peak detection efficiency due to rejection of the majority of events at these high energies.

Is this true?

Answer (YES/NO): NO